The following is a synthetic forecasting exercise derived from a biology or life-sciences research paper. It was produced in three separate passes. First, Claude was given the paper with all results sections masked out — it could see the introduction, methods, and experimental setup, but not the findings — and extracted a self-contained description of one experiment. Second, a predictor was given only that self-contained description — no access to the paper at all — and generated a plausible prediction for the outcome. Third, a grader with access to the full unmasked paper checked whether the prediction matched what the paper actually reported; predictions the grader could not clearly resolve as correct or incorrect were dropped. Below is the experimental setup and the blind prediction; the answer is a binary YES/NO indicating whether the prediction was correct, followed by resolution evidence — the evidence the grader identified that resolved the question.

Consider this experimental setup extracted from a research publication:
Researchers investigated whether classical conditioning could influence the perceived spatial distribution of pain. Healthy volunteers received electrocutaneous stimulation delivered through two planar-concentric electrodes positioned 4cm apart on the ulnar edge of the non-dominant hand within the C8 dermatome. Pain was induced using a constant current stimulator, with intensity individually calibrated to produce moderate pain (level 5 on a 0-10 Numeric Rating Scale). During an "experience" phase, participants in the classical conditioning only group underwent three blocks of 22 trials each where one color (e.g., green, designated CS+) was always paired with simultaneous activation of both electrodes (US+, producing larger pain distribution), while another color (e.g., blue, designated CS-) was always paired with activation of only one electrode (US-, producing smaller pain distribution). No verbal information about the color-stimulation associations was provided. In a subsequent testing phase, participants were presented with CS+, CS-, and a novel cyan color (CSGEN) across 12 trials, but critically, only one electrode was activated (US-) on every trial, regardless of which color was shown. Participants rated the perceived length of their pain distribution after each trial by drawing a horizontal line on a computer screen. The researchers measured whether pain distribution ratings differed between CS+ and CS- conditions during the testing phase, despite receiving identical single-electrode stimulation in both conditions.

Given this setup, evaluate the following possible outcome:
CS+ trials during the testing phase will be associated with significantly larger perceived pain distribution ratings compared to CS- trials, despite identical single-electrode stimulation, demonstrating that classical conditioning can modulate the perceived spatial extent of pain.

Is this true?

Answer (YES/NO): YES